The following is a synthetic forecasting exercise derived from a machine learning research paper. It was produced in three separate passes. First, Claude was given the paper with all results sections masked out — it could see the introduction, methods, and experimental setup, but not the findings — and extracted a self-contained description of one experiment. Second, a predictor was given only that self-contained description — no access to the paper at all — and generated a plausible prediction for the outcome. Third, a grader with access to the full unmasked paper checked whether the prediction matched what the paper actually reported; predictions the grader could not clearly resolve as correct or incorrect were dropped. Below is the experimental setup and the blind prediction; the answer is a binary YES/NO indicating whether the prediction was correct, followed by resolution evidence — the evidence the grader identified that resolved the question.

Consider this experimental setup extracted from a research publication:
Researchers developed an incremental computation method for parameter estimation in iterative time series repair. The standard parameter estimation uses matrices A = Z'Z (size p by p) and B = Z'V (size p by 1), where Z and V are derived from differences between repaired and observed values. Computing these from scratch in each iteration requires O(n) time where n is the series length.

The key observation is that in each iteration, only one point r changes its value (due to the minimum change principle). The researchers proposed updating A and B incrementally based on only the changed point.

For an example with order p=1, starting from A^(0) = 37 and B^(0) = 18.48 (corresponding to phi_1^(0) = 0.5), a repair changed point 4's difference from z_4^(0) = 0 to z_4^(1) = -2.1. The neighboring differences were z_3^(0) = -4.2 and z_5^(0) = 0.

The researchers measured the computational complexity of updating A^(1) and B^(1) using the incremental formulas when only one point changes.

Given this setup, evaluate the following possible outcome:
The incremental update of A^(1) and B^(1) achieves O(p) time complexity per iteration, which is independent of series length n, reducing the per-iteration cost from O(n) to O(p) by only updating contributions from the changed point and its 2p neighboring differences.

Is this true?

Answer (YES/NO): NO